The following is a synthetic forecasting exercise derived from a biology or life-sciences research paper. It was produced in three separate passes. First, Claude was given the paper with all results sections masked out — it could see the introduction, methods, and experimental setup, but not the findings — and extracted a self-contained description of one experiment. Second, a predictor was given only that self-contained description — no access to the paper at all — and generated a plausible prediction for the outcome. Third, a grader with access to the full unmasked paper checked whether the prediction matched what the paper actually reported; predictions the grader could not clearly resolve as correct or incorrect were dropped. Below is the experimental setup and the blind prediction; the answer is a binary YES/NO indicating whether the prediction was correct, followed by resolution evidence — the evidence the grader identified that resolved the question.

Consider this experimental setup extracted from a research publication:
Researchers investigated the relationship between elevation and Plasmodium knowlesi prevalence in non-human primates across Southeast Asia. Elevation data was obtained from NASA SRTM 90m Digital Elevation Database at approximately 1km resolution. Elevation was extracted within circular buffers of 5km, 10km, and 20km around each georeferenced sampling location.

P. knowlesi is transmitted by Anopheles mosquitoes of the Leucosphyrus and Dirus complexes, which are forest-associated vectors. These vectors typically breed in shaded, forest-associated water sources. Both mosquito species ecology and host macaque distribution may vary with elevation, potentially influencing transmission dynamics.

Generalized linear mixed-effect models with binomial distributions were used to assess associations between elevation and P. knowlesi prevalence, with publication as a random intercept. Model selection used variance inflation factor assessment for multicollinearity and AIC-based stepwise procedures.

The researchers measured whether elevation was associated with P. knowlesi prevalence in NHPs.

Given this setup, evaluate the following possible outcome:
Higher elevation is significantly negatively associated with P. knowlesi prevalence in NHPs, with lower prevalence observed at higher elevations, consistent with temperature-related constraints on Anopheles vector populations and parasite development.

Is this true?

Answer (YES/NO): NO